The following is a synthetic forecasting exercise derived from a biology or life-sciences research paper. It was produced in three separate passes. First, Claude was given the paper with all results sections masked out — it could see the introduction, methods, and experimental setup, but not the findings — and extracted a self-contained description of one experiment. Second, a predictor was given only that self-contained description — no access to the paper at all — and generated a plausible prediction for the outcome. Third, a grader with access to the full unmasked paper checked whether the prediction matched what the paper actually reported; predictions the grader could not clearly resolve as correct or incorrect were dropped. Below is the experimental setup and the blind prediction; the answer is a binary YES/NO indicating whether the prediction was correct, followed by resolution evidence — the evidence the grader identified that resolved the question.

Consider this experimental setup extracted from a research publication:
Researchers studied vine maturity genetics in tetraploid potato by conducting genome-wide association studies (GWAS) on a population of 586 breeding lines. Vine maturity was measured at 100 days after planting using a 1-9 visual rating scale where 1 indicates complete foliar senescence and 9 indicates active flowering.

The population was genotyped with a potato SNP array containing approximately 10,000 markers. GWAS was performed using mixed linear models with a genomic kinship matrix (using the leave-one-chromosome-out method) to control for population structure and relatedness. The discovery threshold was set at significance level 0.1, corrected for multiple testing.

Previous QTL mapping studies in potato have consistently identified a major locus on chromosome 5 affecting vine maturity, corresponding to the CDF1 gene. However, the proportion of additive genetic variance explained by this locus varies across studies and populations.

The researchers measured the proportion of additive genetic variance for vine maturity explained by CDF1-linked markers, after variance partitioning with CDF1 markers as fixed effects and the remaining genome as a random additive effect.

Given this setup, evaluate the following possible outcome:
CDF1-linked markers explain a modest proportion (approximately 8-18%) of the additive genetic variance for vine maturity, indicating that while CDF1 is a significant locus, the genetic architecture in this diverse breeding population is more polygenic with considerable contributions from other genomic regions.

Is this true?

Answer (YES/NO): NO